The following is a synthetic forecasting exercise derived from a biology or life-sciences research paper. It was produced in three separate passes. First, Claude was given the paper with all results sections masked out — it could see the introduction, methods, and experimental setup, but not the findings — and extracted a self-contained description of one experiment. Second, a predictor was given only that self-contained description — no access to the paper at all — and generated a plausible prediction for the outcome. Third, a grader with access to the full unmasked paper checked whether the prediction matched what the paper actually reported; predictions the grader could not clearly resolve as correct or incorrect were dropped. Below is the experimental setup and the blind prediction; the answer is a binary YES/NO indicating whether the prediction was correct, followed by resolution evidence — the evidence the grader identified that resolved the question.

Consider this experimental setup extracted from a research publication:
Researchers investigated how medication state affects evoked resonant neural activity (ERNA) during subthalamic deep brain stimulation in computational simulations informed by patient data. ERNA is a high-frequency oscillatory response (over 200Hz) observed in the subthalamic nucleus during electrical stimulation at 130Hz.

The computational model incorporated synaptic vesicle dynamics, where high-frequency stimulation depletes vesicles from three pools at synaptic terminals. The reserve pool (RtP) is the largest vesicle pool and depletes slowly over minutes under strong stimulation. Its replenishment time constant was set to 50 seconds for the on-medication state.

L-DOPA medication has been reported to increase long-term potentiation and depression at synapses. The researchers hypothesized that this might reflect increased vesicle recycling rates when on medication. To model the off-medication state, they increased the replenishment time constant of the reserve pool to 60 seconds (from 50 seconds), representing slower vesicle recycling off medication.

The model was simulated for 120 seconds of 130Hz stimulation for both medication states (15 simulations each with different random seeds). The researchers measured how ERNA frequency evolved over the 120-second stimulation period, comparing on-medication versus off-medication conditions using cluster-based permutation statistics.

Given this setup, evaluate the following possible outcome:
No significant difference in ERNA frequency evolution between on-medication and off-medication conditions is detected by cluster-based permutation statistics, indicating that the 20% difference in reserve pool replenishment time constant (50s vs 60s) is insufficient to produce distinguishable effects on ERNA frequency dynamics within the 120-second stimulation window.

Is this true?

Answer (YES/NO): NO